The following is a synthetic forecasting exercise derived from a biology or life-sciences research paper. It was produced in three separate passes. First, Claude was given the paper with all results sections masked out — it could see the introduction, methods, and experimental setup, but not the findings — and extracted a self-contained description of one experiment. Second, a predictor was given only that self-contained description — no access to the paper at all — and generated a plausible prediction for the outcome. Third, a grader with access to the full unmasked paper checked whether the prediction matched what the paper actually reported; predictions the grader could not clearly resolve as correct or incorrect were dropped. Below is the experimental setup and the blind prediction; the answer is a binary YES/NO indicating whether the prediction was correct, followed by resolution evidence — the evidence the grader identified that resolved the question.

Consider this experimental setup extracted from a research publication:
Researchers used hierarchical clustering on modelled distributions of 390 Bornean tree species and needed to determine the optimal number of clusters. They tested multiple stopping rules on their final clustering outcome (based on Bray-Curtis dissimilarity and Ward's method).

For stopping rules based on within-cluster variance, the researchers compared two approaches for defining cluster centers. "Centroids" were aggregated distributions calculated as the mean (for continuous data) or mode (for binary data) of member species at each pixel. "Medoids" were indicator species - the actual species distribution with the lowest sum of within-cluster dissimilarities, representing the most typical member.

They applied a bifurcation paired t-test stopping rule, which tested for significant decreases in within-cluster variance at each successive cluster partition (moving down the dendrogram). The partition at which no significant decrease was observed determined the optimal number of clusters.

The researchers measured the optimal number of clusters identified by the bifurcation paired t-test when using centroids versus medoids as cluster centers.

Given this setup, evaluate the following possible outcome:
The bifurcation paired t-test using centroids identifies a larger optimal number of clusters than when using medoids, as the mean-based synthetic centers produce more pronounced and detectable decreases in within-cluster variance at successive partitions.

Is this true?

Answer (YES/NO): YES